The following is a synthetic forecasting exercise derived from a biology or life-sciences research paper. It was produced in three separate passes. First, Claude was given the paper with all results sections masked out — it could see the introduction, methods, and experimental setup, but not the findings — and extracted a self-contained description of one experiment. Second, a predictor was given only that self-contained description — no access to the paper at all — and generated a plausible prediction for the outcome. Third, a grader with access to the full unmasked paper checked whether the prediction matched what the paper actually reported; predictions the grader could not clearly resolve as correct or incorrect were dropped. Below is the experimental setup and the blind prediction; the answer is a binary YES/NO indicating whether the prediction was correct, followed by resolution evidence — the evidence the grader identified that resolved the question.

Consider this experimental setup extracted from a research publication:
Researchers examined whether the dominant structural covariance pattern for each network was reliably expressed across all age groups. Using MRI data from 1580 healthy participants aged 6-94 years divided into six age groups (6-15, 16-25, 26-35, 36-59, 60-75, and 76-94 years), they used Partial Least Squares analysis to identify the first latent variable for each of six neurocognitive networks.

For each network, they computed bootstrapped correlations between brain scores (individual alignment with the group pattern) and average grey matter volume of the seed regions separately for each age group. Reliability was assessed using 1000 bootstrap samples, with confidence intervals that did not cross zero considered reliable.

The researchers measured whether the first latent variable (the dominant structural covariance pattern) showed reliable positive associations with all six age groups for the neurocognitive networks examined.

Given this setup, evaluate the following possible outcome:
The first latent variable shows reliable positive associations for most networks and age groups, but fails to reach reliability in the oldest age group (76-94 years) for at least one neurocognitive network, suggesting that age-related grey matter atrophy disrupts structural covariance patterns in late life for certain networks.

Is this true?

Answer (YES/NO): NO